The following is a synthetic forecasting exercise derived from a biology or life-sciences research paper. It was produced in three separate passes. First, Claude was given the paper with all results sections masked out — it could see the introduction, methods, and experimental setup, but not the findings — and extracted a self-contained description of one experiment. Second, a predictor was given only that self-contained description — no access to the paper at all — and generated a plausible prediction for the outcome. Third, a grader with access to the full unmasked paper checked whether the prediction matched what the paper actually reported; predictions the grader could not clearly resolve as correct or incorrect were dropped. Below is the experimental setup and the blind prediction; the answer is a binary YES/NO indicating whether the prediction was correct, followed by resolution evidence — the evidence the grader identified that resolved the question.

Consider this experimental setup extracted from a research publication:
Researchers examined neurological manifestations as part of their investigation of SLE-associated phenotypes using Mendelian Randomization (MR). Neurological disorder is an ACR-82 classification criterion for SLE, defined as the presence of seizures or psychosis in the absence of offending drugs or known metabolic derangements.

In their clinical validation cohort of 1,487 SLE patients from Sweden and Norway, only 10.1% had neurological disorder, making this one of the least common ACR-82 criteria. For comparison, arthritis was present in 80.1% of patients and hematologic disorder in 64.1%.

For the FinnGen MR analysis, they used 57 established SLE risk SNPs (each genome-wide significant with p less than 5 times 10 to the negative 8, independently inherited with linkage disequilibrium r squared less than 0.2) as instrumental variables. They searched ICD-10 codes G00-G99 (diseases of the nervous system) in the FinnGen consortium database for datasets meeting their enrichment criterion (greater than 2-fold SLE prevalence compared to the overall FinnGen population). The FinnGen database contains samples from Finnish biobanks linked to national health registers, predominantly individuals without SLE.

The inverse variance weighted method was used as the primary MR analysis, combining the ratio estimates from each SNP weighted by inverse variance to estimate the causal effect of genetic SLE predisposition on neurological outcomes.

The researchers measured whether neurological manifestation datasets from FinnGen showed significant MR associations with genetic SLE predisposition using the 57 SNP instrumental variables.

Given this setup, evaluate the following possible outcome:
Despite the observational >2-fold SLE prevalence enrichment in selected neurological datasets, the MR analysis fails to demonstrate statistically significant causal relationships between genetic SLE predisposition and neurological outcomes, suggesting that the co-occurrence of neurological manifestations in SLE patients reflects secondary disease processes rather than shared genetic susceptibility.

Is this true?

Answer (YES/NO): NO